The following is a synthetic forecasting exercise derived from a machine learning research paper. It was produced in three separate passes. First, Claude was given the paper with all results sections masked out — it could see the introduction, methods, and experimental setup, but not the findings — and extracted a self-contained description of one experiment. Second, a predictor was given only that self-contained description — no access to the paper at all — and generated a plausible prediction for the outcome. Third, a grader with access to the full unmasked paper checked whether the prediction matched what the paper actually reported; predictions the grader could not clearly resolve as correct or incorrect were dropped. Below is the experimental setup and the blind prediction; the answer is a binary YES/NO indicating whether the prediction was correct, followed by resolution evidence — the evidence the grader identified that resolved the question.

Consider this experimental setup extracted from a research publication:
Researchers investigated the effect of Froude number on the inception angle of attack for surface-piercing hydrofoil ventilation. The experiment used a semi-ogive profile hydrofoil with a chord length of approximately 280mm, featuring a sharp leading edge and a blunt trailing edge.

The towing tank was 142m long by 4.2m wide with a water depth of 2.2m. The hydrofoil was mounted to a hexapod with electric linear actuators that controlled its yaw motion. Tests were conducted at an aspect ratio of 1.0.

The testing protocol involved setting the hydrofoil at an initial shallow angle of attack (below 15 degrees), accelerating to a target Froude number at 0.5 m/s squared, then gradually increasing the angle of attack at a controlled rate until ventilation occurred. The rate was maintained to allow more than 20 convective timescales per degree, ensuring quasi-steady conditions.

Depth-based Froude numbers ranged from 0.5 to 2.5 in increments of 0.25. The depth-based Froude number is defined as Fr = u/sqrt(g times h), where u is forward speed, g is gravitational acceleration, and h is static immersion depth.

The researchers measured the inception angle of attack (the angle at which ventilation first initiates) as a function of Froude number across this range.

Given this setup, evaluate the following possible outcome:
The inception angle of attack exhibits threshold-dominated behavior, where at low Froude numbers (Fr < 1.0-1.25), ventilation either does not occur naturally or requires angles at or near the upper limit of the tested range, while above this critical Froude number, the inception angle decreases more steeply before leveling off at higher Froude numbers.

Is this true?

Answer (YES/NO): NO